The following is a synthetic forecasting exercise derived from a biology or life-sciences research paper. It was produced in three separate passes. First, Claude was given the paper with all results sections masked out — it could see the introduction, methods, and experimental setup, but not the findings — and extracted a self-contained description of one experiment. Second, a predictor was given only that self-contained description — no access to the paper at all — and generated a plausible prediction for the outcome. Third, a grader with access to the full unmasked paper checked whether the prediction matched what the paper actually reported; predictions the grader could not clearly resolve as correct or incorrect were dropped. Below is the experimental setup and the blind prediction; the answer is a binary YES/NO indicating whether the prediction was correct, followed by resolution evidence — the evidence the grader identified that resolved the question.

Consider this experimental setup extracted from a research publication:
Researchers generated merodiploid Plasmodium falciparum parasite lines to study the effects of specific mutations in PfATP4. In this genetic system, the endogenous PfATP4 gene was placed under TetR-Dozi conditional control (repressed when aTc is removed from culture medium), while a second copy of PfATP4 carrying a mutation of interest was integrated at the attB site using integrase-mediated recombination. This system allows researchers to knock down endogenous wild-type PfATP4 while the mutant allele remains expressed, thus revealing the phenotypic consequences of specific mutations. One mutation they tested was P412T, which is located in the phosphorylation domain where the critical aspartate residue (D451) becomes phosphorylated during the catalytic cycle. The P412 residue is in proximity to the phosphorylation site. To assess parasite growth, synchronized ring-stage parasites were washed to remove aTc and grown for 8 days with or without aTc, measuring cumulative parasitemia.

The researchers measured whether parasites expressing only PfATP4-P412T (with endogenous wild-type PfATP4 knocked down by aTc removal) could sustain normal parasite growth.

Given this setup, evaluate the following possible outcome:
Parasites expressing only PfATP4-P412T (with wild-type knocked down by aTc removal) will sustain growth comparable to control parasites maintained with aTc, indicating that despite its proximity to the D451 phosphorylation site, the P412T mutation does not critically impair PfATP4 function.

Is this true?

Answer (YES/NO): NO